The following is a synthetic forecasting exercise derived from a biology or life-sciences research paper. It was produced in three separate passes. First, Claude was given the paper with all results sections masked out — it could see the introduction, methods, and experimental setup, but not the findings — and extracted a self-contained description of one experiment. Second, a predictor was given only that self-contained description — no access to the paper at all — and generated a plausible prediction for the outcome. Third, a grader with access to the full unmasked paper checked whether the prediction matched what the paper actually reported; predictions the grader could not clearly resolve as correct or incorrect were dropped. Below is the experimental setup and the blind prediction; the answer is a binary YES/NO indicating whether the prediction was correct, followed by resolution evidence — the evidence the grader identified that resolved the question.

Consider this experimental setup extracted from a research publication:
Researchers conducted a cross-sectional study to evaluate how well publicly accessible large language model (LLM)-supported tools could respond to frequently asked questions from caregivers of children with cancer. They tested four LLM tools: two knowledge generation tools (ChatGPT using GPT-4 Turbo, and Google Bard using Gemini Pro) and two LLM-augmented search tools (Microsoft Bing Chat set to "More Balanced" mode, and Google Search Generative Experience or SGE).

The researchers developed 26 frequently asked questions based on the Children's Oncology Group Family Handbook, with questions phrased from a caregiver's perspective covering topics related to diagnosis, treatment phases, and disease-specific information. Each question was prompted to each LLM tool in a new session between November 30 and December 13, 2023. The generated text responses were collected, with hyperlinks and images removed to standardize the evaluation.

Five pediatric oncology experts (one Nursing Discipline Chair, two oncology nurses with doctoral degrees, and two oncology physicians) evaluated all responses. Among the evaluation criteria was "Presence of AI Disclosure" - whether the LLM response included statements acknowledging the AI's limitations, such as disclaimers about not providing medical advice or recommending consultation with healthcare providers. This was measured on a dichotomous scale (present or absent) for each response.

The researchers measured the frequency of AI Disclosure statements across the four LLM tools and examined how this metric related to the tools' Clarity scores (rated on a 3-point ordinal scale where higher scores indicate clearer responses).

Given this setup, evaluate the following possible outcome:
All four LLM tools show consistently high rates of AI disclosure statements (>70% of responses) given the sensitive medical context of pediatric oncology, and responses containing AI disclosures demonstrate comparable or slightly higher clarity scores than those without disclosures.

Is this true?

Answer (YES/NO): NO